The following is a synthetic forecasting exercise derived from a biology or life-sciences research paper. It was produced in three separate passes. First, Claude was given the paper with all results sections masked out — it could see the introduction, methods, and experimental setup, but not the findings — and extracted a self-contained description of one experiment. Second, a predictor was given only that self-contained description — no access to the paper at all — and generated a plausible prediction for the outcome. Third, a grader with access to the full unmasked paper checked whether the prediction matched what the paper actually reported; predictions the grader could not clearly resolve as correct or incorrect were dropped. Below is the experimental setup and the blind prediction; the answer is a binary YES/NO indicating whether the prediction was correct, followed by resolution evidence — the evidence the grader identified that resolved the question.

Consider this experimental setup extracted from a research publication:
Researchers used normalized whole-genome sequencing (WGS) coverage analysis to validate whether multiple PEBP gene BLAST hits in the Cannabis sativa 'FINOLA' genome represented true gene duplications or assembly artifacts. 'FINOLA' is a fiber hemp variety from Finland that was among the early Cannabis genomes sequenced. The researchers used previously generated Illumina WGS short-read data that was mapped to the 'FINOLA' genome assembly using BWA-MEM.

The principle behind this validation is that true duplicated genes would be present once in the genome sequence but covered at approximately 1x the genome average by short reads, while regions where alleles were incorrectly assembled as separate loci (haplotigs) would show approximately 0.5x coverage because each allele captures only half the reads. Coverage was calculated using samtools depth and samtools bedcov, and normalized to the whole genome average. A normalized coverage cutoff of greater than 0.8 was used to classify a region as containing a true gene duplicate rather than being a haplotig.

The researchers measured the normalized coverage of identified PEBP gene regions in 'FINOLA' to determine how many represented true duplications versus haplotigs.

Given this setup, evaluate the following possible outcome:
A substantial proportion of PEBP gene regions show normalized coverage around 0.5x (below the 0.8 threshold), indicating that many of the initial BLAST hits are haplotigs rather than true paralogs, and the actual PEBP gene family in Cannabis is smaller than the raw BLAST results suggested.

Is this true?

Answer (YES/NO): NO